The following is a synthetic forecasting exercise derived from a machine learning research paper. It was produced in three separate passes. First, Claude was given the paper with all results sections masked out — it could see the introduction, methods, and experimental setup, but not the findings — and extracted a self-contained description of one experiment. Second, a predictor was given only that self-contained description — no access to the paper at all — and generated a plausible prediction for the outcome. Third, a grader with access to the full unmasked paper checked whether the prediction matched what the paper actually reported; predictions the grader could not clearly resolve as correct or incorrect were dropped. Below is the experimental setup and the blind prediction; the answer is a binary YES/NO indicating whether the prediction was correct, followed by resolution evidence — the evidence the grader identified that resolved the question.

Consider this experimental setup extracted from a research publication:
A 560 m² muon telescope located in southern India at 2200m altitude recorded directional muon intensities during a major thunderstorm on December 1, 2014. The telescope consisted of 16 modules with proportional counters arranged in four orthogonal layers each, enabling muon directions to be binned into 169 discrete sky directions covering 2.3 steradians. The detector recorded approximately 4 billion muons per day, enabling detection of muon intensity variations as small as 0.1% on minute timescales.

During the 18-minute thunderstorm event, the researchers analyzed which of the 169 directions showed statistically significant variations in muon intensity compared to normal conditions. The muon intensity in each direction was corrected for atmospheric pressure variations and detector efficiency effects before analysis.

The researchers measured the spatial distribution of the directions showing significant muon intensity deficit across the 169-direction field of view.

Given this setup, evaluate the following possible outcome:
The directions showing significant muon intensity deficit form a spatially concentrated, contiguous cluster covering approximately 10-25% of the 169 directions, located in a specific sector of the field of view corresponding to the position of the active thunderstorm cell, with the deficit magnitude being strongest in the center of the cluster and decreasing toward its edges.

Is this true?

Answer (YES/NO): NO